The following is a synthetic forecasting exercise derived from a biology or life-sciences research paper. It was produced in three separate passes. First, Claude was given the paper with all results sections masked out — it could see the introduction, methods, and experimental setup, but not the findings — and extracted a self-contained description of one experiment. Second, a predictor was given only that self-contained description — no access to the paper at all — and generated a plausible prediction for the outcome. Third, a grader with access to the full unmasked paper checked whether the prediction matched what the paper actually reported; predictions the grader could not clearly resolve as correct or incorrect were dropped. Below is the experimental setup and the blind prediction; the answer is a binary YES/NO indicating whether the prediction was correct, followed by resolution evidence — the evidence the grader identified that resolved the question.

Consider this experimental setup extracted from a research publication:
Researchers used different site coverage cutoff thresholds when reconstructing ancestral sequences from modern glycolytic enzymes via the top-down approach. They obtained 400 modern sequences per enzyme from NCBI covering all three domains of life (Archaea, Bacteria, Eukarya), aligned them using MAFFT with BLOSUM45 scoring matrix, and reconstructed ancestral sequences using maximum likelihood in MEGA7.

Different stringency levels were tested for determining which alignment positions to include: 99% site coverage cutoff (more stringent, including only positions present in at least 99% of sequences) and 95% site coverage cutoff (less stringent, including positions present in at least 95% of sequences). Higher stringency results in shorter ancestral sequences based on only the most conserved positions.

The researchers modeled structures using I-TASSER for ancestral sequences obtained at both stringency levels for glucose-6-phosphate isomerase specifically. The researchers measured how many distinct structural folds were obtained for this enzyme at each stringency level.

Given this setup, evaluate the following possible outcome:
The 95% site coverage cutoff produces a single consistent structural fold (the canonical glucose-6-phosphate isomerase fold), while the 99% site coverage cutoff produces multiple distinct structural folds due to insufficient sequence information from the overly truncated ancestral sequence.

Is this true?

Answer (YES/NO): NO